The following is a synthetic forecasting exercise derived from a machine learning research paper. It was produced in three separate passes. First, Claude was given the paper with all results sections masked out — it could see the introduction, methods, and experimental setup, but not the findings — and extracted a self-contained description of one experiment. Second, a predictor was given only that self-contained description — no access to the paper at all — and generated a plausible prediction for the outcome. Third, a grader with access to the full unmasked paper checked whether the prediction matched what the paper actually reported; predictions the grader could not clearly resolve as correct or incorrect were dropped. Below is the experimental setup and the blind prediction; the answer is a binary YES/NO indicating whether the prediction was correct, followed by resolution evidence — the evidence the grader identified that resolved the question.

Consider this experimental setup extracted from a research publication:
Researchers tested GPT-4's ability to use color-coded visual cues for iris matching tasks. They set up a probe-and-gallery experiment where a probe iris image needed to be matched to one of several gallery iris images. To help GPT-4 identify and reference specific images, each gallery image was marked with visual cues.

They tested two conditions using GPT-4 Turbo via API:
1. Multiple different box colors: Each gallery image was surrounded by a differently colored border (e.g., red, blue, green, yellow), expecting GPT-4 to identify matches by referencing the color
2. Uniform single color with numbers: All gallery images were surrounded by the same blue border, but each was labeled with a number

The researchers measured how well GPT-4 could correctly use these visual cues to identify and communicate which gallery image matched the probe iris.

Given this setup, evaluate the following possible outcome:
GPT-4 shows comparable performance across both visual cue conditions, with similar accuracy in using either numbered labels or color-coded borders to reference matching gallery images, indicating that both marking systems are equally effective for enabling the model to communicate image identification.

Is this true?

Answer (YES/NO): NO